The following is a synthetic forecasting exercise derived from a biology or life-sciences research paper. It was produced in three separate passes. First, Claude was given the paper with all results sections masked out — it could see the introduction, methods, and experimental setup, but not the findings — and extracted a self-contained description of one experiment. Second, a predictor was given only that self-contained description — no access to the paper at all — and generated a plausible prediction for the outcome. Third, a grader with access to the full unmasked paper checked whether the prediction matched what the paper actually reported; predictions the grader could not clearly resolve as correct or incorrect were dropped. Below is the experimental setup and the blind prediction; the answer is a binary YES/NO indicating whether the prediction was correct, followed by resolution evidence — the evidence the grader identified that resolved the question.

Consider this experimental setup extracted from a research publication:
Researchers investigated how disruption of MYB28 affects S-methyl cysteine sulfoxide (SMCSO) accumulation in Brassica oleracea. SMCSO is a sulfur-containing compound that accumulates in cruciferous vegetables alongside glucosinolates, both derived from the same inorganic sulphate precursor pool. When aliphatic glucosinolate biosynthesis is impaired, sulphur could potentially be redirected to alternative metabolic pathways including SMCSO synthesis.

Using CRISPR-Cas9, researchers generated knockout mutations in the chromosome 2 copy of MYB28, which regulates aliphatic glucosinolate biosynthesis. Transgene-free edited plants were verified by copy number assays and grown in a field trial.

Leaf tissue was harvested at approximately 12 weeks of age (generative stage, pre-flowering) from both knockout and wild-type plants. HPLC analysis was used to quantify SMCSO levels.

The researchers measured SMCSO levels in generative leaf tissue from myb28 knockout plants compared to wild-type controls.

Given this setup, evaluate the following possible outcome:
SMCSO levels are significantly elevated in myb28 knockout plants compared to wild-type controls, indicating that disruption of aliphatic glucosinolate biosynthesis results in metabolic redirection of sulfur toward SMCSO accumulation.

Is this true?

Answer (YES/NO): NO